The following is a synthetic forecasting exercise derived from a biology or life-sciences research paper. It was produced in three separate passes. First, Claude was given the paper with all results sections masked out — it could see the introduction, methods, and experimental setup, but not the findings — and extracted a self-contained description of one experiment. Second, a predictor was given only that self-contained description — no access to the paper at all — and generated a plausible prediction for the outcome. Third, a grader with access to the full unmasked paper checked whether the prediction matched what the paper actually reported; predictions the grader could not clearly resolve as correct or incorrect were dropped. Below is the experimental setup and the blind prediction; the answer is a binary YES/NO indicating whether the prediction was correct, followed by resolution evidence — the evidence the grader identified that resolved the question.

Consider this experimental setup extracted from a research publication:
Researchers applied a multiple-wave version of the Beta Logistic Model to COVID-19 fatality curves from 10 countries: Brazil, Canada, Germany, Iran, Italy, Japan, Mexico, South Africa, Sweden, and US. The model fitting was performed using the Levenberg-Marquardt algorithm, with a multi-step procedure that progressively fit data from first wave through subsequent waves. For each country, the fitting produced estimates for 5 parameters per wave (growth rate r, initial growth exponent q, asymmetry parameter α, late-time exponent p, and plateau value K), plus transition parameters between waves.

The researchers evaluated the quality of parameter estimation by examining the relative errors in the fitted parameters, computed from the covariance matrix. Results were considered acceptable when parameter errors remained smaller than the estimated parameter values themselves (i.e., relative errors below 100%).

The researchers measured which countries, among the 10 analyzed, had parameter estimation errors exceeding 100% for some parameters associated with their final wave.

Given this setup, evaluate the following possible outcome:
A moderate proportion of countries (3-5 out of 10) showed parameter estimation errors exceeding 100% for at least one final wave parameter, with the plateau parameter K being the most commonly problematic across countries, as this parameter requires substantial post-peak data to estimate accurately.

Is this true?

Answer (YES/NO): NO